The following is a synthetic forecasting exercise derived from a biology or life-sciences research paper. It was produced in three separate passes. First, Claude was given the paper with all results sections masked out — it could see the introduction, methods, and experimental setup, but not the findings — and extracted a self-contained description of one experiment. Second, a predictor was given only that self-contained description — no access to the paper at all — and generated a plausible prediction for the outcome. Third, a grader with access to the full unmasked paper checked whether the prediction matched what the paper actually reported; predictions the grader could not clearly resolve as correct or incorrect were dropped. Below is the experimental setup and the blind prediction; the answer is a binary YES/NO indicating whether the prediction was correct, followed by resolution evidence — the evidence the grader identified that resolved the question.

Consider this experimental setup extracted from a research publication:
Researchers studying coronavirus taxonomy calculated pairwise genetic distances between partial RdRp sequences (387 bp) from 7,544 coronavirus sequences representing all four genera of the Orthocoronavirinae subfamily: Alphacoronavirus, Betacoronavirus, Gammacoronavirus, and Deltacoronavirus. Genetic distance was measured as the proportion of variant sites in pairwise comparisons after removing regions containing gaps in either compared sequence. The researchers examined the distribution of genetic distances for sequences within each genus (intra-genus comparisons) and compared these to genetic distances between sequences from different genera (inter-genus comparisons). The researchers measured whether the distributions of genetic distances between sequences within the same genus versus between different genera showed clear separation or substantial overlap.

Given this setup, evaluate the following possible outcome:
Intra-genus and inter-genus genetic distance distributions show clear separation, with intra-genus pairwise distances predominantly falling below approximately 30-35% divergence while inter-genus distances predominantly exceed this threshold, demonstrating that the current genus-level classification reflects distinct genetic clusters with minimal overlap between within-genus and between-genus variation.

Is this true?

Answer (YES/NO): NO